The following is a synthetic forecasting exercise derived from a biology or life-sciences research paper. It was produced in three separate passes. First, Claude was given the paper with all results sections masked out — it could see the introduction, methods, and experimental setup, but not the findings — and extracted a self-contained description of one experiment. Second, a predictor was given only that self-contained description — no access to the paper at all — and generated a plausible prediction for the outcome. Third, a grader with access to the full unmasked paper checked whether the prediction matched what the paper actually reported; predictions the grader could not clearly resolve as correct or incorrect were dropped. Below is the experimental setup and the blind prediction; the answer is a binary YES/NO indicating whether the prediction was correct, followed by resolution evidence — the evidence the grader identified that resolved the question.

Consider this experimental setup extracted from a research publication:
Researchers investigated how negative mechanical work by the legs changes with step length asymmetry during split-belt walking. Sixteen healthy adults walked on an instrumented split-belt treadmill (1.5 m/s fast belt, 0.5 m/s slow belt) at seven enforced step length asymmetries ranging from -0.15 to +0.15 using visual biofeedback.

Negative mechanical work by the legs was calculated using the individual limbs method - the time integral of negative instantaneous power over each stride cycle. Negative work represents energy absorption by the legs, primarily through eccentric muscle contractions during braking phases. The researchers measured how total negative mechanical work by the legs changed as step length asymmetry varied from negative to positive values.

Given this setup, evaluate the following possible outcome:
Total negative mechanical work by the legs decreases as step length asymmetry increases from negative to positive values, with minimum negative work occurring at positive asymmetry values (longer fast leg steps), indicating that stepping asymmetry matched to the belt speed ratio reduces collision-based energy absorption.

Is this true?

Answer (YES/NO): NO